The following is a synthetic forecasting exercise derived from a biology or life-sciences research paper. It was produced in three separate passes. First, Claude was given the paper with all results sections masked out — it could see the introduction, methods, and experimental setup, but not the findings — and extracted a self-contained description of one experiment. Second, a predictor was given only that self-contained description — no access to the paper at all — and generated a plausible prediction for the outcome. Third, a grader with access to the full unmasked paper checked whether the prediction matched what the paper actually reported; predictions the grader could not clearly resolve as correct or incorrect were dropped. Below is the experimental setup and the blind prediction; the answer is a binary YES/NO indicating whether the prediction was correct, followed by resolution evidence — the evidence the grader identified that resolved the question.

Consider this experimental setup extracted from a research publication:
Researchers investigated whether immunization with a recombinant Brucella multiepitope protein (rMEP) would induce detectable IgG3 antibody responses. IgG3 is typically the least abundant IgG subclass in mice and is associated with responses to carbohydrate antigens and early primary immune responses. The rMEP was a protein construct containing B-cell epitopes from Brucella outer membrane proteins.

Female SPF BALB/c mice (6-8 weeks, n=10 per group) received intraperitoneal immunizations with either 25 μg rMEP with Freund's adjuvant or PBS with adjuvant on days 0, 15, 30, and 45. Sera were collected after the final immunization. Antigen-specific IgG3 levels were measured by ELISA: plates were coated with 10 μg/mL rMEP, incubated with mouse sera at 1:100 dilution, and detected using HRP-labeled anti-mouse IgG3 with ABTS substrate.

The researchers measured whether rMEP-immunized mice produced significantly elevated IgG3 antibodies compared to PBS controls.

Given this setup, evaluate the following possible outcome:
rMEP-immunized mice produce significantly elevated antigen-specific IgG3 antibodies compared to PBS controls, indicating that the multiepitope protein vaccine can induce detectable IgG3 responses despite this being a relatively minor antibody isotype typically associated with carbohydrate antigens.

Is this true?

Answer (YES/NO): YES